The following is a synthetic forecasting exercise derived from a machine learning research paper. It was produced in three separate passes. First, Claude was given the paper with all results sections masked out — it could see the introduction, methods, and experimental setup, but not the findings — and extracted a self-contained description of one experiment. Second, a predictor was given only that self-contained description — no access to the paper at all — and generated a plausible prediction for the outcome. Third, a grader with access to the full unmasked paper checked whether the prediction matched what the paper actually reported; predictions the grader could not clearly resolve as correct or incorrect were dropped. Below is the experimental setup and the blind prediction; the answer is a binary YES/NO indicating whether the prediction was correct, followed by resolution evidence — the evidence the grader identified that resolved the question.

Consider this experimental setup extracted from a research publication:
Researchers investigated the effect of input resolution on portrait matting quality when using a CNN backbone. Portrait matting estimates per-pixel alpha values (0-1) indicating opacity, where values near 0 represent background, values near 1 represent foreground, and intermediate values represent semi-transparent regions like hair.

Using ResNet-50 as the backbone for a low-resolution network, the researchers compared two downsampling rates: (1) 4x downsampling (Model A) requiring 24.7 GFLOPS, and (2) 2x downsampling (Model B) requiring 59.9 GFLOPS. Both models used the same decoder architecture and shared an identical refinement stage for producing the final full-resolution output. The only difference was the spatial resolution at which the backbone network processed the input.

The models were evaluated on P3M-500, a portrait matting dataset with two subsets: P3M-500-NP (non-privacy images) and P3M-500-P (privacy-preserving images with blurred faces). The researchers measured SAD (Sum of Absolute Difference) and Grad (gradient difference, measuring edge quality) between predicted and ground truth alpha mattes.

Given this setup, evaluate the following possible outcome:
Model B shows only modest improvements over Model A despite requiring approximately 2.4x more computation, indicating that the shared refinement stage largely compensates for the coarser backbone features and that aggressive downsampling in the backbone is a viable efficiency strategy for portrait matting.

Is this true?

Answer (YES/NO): NO